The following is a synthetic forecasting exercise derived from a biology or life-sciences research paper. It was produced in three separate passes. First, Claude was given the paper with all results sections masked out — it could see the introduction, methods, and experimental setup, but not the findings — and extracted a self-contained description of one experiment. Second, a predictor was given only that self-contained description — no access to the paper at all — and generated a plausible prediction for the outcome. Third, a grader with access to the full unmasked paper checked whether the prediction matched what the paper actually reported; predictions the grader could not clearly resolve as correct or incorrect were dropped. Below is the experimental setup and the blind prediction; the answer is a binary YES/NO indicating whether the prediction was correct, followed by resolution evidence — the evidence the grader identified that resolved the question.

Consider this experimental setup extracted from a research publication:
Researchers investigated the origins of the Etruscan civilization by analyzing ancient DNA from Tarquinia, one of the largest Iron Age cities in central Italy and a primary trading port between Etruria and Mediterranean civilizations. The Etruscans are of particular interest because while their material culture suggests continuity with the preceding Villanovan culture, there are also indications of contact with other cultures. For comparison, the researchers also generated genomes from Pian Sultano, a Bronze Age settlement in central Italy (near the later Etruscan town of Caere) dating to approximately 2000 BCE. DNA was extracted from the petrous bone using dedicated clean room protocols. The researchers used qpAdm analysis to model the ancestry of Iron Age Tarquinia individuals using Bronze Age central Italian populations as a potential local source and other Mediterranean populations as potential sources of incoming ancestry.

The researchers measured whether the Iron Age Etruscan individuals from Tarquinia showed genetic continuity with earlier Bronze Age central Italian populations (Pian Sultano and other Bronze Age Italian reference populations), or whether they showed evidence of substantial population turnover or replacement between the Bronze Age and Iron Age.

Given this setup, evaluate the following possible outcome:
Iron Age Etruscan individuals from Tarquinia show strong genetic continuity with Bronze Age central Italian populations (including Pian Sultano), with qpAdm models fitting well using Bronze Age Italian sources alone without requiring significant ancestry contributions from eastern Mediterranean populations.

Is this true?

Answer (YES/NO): NO